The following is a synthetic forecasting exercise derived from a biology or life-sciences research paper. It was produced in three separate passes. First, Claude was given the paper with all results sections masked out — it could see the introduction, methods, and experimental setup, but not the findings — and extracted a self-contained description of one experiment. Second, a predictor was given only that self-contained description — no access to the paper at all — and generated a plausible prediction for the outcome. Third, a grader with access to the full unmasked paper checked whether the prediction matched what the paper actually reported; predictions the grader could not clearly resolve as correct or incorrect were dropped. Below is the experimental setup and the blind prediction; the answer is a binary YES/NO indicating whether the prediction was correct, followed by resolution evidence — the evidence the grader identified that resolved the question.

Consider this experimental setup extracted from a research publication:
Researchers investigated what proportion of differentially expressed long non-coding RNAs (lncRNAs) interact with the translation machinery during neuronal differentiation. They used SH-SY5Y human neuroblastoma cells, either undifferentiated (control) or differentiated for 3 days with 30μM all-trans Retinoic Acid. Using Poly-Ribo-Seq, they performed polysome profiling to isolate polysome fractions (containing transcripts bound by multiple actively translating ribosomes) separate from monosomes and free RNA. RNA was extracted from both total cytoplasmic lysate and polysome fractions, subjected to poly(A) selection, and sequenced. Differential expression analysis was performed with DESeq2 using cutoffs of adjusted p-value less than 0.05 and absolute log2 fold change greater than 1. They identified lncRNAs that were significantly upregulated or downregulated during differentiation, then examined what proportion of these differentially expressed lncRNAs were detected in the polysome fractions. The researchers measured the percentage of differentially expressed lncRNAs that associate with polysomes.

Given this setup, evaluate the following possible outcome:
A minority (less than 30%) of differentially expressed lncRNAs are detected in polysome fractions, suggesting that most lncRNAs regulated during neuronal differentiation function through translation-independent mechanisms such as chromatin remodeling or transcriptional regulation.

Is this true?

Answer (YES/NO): NO